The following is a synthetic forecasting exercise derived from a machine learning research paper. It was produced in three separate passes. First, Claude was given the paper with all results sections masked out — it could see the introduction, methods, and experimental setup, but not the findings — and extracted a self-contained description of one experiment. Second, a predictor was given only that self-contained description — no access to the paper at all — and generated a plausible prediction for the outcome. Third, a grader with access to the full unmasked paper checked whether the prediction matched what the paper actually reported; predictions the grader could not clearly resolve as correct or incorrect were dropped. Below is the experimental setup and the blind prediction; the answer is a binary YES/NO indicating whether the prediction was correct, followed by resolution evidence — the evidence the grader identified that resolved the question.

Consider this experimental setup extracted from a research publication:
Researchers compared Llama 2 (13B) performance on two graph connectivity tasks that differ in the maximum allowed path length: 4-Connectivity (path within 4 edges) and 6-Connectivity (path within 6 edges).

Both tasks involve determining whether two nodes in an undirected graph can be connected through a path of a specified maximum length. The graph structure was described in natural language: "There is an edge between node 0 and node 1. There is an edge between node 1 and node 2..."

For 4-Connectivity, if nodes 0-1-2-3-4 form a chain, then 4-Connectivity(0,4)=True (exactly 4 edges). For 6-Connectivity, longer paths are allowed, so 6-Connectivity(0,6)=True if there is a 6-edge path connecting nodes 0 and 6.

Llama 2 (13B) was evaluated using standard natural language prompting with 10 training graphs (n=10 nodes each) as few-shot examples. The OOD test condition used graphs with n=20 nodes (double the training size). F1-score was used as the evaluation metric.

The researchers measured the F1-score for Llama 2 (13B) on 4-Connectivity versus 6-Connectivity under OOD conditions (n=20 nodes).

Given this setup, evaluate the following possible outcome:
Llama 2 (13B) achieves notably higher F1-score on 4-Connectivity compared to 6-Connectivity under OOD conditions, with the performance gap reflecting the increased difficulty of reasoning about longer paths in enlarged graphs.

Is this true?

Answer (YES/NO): NO